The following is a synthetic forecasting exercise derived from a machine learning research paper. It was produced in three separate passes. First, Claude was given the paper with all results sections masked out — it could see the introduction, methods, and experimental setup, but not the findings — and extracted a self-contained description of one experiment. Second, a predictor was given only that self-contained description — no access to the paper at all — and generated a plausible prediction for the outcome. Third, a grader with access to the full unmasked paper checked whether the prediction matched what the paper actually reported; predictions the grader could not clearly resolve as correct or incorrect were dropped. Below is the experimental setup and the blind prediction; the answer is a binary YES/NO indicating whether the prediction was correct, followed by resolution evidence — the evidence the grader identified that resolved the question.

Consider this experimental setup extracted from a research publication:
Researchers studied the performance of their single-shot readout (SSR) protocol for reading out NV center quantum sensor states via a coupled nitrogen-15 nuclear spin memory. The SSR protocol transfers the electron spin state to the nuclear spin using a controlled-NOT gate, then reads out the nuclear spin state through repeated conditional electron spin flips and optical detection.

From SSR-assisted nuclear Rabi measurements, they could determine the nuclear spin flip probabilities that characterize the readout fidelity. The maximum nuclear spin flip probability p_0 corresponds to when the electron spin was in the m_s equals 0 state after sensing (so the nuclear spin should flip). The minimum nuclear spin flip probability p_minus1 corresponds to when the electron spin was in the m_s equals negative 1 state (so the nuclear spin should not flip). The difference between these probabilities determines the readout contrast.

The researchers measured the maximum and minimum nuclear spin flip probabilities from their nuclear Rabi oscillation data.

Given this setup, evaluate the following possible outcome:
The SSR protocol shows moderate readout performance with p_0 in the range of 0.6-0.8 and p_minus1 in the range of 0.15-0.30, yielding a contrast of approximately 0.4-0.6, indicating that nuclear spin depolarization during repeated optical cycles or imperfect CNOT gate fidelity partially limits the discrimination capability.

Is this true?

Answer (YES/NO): NO